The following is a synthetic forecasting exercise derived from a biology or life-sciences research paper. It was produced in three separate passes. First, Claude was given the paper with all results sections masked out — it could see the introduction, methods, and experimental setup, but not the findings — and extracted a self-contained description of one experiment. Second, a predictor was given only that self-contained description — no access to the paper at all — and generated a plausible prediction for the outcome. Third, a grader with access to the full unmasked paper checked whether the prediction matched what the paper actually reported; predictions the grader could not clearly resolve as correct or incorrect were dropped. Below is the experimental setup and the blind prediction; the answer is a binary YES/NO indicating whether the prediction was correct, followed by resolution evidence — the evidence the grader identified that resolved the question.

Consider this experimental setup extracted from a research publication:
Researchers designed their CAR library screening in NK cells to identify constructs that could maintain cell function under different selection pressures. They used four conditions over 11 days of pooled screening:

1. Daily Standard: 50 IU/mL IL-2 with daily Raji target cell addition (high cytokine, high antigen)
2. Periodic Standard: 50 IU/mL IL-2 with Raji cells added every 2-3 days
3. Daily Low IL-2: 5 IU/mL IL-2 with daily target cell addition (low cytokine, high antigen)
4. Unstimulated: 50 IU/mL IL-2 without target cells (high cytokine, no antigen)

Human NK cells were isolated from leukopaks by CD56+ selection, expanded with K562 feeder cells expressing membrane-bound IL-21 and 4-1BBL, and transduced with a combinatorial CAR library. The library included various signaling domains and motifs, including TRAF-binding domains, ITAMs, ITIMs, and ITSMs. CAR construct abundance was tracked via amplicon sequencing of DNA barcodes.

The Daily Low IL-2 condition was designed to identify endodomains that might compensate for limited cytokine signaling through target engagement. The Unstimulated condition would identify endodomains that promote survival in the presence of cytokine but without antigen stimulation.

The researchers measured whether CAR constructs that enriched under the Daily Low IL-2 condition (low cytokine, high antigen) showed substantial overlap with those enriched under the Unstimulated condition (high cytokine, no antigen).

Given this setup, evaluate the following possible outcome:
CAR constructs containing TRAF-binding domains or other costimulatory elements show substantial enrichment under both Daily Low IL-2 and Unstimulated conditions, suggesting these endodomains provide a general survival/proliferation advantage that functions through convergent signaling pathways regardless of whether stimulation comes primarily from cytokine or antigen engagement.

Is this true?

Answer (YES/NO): NO